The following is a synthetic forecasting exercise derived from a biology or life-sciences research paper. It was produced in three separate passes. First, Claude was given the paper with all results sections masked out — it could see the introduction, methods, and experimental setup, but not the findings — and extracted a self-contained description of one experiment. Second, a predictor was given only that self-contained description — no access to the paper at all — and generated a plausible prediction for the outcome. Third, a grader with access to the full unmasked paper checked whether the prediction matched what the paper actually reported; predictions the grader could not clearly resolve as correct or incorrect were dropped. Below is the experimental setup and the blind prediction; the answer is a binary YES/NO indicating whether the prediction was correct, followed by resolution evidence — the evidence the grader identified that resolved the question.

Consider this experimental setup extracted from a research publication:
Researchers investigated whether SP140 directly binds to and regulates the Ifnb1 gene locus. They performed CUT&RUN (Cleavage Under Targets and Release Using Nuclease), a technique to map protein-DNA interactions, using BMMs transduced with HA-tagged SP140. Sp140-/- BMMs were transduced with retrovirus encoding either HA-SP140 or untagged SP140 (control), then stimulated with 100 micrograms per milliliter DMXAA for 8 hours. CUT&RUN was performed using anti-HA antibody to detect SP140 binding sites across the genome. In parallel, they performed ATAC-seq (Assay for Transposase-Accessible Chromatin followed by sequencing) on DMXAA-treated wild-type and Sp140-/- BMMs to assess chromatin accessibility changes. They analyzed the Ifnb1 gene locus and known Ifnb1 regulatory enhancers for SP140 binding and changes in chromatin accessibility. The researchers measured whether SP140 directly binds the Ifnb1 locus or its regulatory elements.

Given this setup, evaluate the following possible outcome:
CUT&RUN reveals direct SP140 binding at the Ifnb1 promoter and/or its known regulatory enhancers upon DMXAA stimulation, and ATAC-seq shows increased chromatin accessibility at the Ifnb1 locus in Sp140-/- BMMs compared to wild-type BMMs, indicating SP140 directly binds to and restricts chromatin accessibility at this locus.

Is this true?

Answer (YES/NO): NO